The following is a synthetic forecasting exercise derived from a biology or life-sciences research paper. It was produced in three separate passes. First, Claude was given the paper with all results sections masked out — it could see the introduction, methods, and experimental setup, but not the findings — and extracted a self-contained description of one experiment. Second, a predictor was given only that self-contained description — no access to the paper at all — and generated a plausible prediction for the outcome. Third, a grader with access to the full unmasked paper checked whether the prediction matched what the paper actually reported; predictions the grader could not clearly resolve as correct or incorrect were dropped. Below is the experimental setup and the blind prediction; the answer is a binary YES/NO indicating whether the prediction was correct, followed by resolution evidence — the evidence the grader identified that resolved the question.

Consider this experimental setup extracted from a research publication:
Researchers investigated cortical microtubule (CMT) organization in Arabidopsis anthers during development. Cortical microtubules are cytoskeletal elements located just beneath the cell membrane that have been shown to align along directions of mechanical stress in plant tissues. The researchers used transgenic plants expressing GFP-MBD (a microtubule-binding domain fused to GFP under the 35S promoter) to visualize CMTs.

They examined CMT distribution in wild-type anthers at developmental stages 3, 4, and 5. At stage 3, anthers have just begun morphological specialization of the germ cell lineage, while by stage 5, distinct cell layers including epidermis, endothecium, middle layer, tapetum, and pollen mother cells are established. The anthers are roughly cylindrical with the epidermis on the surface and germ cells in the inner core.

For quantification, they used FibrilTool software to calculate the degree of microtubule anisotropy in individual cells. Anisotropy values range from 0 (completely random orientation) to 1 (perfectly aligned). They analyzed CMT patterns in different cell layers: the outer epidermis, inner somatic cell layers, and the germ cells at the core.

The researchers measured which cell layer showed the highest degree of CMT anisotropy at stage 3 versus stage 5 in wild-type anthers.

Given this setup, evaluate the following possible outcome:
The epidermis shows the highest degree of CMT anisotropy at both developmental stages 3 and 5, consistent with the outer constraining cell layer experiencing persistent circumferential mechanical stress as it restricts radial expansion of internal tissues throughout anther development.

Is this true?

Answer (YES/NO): NO